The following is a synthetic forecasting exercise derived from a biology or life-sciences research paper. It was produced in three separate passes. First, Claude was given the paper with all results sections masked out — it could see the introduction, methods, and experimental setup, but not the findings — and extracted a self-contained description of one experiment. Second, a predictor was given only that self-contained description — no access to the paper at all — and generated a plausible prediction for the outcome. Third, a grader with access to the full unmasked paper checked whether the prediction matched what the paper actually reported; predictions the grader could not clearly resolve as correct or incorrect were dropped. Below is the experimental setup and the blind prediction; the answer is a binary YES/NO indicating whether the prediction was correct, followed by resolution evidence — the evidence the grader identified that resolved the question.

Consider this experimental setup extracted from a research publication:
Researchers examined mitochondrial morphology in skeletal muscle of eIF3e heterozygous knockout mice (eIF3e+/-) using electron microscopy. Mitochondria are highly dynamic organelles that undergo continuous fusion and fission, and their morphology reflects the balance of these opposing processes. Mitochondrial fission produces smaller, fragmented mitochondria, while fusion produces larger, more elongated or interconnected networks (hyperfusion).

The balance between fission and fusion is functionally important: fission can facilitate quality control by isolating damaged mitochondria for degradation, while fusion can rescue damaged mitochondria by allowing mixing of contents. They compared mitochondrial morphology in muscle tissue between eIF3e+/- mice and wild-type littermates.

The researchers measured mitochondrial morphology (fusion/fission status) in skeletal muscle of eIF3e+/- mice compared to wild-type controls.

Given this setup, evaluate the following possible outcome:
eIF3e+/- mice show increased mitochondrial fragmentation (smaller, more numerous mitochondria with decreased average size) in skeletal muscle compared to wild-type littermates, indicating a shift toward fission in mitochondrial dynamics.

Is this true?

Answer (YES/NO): NO